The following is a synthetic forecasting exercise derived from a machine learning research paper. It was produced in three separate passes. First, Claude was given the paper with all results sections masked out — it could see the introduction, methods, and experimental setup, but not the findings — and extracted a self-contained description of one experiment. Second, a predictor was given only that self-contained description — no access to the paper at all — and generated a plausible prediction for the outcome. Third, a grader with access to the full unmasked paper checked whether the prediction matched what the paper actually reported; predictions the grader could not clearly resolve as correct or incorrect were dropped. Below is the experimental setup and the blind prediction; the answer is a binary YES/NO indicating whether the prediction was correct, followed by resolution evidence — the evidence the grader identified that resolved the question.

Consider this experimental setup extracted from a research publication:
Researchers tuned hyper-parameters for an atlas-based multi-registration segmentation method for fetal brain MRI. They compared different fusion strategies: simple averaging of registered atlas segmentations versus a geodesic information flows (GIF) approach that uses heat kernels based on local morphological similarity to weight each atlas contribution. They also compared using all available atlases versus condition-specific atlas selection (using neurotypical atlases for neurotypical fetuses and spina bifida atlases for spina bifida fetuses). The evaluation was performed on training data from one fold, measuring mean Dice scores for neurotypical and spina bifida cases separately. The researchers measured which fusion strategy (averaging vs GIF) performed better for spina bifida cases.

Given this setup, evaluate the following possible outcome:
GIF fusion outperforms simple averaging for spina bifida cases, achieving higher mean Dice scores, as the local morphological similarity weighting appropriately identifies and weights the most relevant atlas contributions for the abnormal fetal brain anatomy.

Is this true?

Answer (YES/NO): YES